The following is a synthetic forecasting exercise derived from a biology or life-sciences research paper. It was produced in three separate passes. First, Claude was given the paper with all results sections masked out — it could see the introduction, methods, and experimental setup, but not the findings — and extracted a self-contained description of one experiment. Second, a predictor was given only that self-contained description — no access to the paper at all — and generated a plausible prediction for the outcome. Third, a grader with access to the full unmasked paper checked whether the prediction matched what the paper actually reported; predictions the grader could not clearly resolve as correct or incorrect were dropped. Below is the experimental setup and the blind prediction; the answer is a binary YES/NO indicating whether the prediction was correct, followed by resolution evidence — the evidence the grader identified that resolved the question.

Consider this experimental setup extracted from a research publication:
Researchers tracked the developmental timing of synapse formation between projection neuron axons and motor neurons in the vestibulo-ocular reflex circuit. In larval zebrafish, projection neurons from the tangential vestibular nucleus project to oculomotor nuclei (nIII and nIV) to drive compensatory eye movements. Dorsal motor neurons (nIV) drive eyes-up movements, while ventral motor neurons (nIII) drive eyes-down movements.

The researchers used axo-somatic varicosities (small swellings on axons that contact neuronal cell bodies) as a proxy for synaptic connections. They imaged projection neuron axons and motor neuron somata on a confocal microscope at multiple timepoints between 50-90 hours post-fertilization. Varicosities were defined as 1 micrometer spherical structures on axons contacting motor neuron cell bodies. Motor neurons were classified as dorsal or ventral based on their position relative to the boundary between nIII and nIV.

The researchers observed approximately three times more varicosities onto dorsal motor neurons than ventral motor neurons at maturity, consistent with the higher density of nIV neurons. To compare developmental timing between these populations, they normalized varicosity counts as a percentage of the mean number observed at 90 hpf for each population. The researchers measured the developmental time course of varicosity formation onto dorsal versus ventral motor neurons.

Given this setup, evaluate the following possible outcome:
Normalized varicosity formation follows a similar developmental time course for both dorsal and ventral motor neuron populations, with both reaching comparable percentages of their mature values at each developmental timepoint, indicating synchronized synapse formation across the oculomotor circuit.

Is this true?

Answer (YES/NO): NO